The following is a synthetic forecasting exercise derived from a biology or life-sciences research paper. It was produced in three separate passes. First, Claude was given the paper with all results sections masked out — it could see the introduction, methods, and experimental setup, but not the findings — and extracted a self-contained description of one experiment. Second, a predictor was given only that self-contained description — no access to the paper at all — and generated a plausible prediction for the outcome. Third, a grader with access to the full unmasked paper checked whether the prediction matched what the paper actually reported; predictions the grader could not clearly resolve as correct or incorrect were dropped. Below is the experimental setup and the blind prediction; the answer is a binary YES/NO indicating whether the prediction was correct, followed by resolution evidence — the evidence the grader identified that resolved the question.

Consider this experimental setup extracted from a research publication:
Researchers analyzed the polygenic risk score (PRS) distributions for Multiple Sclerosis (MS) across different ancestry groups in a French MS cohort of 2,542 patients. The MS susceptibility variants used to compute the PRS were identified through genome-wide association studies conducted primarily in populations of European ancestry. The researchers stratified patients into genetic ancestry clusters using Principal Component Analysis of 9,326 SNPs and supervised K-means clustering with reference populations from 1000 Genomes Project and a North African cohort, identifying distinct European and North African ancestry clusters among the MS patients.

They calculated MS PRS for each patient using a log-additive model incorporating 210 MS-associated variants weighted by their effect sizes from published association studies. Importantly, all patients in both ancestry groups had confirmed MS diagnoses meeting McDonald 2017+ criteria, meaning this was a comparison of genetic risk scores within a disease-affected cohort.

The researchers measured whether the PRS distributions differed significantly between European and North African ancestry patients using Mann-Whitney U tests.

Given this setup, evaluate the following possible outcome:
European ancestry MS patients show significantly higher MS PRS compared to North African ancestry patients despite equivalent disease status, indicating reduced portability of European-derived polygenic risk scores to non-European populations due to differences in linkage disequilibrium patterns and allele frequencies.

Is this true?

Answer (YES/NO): YES